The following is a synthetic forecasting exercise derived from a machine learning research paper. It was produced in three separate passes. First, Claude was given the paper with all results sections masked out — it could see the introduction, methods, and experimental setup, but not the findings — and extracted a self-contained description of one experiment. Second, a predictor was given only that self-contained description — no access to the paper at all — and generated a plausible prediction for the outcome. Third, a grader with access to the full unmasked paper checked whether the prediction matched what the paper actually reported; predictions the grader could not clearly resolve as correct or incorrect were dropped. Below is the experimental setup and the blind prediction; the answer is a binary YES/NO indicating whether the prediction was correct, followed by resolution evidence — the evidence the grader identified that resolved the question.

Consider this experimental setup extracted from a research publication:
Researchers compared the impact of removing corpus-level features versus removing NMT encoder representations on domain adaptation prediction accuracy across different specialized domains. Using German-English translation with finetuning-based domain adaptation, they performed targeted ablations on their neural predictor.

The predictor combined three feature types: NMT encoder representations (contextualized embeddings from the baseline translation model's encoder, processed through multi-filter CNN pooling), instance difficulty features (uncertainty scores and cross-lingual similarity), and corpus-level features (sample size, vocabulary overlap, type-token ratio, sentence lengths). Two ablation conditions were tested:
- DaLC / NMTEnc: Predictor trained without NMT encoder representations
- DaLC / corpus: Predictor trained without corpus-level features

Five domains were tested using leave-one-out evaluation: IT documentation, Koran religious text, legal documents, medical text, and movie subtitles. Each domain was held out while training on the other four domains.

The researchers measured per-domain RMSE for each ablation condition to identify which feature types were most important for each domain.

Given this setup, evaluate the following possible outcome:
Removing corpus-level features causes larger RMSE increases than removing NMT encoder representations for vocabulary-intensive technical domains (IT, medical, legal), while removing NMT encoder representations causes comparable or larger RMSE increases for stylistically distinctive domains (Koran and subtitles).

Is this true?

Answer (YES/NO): YES